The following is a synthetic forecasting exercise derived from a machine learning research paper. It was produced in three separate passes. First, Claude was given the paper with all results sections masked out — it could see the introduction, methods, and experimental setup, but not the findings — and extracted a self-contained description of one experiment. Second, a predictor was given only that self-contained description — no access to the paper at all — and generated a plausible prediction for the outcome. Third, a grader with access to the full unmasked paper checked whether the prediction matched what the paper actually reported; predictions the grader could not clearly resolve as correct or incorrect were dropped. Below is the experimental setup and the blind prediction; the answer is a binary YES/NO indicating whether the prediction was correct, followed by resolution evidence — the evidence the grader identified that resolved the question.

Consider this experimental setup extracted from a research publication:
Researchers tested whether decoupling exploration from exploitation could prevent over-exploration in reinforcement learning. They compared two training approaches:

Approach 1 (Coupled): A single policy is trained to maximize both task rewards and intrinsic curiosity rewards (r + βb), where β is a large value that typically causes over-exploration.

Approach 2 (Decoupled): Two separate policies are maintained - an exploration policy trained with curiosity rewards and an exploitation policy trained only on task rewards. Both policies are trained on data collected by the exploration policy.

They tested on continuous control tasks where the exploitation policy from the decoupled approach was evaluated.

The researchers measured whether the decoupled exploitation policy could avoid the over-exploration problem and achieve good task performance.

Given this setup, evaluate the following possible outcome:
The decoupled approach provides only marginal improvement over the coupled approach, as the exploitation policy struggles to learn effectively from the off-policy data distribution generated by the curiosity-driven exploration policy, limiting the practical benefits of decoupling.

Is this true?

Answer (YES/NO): NO